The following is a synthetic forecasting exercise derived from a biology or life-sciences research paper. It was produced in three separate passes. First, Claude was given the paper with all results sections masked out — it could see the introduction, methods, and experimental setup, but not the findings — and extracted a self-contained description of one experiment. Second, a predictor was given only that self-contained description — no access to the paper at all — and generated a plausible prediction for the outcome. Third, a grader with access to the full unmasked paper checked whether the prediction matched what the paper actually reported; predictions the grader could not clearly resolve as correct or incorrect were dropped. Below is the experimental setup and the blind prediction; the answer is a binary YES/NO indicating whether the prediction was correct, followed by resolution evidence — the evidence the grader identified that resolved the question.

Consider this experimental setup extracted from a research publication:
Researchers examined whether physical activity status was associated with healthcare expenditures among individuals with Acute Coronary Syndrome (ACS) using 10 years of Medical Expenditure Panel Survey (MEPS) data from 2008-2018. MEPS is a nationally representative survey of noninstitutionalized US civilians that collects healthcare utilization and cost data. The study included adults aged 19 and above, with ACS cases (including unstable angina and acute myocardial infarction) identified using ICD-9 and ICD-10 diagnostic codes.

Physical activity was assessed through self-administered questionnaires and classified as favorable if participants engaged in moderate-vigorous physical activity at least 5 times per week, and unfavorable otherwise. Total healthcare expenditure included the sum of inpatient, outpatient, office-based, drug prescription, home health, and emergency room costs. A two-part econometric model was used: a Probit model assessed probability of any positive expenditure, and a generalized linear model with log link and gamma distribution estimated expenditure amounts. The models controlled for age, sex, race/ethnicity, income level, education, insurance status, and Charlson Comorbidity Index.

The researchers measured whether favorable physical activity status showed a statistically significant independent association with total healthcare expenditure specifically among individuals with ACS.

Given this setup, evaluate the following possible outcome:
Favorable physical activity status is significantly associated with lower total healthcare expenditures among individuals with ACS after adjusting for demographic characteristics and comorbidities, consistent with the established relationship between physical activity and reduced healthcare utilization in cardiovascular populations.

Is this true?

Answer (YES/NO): NO